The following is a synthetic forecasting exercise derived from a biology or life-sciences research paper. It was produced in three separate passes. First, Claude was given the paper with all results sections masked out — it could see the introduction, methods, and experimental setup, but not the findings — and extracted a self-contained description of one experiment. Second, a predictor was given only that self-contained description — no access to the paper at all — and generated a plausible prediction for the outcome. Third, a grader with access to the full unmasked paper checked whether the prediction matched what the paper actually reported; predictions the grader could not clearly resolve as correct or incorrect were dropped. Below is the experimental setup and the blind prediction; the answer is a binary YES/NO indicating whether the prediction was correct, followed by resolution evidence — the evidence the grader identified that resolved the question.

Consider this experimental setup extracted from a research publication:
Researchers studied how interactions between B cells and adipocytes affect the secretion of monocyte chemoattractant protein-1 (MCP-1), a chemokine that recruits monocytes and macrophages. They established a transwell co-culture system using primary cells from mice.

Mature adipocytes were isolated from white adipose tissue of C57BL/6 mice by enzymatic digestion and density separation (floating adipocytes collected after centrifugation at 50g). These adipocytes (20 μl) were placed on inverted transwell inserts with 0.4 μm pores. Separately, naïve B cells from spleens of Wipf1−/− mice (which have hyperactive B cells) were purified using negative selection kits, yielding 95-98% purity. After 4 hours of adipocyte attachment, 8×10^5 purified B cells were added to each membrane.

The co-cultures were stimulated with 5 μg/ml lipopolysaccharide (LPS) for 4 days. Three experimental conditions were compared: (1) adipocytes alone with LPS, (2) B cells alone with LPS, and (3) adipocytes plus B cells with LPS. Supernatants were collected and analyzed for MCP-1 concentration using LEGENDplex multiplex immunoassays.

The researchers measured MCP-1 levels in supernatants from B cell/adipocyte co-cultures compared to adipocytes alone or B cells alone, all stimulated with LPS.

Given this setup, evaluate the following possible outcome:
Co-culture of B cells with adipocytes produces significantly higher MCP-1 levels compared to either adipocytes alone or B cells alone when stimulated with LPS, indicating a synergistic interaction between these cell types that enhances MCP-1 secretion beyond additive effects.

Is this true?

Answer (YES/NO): YES